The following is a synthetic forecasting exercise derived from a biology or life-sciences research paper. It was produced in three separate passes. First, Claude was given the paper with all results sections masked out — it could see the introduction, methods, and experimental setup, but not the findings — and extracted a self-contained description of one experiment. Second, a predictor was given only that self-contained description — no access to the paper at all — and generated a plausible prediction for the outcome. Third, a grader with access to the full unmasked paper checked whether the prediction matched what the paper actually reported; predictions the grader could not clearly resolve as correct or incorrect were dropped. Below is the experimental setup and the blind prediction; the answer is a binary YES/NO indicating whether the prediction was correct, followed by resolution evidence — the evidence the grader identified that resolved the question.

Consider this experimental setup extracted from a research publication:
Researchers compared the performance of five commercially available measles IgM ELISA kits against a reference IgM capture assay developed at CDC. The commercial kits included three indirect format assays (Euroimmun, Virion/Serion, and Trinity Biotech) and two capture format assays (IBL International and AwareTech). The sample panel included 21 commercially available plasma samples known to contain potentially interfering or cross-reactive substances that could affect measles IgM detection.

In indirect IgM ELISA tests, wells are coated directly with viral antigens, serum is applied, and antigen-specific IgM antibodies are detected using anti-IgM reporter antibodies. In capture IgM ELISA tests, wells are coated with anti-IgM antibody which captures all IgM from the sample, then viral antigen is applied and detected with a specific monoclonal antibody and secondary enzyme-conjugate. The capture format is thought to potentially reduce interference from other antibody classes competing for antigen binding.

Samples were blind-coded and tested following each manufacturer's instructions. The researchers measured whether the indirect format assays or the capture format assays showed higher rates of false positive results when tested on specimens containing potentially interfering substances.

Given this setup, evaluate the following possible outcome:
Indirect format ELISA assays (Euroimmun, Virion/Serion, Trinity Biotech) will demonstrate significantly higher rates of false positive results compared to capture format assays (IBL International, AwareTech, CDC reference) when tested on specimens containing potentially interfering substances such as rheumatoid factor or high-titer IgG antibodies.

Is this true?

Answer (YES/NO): NO